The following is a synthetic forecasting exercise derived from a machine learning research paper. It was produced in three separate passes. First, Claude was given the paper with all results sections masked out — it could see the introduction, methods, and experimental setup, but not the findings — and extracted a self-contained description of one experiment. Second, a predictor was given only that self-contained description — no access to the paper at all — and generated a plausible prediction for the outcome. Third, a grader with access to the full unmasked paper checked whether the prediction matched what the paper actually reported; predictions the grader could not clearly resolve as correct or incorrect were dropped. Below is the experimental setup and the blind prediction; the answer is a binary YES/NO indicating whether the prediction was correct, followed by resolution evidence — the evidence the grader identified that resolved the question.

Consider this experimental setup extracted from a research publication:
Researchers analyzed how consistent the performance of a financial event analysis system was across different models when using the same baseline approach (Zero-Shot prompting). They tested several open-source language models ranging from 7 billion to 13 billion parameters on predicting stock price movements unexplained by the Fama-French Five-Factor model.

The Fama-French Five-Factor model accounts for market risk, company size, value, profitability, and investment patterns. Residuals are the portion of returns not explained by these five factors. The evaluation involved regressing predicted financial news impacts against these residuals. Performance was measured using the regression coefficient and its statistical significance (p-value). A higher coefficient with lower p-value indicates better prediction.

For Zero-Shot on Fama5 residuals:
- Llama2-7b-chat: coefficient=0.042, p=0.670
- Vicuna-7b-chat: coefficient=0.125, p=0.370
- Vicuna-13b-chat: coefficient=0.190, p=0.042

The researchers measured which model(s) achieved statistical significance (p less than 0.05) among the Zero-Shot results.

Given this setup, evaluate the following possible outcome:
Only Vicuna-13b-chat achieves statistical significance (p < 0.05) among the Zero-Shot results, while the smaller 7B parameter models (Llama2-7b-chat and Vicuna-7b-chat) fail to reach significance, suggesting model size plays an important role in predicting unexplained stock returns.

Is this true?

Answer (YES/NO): YES